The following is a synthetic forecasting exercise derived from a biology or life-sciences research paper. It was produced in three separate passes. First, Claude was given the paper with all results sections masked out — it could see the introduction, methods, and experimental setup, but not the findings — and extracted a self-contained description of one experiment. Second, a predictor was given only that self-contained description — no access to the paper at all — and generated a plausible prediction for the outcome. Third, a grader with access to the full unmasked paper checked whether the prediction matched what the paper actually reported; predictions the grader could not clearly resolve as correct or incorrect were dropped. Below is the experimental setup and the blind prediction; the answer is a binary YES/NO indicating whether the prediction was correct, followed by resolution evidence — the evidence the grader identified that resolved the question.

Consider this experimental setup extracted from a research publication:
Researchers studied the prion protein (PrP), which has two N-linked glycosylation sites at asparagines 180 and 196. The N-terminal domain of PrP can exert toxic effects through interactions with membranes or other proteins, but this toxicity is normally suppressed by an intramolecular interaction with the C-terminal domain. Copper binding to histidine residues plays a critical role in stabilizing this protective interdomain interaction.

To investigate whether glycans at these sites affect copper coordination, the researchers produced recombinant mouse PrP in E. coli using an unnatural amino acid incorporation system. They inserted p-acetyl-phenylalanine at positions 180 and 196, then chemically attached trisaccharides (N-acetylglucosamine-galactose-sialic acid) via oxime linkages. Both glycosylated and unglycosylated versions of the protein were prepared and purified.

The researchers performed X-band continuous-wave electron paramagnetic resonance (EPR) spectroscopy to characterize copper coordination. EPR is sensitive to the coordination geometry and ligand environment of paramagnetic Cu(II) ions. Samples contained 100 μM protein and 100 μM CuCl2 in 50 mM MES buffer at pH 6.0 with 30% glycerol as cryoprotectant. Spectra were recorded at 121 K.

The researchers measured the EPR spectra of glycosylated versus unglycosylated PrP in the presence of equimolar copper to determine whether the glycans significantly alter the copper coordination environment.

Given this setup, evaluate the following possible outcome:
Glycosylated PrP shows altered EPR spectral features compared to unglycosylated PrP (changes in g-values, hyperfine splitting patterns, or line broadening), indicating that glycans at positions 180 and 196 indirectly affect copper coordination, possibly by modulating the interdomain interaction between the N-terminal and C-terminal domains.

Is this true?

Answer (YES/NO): NO